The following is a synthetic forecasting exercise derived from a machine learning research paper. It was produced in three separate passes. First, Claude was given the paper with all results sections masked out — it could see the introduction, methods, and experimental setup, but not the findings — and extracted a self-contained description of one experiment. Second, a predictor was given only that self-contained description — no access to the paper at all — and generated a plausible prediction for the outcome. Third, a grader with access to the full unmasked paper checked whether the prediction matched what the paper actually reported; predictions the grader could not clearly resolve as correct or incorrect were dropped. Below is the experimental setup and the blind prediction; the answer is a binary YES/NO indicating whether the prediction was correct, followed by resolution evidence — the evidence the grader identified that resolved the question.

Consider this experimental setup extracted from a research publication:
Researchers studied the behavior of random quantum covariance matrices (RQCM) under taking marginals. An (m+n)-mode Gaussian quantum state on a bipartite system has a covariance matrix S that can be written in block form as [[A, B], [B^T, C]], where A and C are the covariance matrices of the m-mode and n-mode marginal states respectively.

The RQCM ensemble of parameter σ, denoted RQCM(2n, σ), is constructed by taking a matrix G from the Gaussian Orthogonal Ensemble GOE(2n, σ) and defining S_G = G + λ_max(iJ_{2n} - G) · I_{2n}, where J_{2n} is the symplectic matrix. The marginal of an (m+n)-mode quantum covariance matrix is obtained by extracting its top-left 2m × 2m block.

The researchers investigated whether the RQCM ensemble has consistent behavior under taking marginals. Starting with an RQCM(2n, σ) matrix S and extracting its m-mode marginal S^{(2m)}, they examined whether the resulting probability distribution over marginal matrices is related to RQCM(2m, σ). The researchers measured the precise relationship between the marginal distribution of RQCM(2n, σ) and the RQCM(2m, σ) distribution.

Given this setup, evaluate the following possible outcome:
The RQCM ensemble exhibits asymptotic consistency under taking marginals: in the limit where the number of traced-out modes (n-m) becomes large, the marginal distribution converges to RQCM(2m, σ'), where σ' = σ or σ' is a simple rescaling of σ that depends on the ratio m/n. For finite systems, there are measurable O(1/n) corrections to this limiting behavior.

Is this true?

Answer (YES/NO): NO